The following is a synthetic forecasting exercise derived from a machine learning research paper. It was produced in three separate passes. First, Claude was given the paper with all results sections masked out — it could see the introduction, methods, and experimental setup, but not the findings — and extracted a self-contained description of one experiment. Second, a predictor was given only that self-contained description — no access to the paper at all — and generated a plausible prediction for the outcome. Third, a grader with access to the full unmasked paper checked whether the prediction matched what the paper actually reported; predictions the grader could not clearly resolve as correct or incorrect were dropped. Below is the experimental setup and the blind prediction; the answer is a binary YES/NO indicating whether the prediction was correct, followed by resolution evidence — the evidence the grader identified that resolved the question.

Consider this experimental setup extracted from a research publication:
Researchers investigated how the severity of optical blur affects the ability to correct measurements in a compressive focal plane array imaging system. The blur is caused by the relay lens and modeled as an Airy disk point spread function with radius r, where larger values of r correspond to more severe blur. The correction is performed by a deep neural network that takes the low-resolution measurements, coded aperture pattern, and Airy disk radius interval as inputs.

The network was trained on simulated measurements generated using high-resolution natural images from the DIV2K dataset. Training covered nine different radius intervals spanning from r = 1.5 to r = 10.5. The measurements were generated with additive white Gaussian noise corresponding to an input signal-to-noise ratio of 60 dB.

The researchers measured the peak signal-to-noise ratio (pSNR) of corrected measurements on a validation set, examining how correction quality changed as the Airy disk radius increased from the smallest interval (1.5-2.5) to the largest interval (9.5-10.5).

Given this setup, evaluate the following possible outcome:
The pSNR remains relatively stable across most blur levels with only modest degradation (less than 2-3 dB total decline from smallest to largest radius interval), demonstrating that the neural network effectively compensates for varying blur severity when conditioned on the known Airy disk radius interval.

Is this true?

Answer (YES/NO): NO